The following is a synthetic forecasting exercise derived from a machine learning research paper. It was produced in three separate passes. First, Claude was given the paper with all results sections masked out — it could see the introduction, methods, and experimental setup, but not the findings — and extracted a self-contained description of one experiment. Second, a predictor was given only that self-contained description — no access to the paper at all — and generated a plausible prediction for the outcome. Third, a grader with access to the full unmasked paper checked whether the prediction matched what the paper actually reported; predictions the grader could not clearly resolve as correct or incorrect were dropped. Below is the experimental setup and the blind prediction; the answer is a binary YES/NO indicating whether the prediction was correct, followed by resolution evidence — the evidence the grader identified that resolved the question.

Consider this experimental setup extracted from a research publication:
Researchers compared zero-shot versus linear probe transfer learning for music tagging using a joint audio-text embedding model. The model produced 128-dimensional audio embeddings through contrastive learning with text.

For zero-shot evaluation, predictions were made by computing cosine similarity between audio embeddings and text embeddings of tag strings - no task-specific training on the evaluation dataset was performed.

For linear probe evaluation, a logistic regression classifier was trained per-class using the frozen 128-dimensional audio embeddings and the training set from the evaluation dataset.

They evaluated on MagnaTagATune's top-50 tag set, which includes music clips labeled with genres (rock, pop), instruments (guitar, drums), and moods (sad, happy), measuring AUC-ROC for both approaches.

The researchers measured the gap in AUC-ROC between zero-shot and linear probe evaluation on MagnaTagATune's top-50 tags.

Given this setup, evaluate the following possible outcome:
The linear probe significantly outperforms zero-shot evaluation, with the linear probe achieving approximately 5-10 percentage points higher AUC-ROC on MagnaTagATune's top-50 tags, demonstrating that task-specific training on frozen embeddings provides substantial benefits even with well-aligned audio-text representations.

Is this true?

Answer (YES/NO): NO